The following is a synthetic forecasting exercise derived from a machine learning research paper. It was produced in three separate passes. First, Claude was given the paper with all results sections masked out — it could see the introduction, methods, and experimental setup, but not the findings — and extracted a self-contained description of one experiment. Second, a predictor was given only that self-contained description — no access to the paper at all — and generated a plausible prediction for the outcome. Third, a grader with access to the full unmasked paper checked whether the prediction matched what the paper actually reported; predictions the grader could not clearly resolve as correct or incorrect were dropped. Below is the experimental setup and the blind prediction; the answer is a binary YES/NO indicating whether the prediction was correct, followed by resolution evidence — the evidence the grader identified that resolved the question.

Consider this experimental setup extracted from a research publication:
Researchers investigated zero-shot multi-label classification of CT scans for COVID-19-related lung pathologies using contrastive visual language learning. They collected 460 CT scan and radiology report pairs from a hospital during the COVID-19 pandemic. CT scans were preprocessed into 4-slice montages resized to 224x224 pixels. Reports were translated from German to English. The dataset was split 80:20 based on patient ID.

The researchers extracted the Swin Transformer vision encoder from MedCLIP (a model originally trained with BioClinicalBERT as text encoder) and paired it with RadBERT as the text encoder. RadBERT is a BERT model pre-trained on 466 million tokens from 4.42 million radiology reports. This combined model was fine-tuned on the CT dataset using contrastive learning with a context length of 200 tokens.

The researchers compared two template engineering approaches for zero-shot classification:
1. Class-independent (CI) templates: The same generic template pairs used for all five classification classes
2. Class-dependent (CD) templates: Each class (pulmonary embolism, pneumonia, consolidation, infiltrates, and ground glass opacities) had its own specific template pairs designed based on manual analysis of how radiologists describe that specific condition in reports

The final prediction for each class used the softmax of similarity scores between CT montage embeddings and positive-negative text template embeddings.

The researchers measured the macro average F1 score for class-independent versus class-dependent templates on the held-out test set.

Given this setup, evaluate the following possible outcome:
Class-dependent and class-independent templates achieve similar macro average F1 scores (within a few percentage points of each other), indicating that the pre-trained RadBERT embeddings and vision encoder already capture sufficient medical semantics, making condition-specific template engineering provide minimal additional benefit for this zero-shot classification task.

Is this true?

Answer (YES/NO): YES